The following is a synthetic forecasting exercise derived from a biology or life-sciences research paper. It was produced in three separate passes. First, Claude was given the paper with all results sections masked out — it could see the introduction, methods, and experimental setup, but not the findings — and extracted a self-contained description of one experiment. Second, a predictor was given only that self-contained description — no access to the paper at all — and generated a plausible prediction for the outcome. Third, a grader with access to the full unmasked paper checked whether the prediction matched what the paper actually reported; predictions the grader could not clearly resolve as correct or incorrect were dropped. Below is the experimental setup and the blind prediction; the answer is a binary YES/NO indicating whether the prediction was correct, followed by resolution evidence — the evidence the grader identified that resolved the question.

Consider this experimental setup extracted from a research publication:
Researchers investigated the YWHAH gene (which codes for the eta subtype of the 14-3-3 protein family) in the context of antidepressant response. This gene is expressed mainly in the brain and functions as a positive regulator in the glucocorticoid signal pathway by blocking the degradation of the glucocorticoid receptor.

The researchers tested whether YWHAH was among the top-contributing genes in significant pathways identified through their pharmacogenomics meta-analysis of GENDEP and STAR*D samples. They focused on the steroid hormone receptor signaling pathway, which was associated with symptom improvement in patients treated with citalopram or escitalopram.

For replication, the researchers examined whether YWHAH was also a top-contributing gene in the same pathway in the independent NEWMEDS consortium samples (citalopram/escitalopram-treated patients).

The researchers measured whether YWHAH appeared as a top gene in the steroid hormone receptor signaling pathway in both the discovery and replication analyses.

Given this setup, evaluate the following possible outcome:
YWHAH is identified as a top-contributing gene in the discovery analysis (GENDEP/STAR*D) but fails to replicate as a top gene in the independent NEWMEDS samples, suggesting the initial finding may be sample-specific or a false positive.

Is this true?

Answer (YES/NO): NO